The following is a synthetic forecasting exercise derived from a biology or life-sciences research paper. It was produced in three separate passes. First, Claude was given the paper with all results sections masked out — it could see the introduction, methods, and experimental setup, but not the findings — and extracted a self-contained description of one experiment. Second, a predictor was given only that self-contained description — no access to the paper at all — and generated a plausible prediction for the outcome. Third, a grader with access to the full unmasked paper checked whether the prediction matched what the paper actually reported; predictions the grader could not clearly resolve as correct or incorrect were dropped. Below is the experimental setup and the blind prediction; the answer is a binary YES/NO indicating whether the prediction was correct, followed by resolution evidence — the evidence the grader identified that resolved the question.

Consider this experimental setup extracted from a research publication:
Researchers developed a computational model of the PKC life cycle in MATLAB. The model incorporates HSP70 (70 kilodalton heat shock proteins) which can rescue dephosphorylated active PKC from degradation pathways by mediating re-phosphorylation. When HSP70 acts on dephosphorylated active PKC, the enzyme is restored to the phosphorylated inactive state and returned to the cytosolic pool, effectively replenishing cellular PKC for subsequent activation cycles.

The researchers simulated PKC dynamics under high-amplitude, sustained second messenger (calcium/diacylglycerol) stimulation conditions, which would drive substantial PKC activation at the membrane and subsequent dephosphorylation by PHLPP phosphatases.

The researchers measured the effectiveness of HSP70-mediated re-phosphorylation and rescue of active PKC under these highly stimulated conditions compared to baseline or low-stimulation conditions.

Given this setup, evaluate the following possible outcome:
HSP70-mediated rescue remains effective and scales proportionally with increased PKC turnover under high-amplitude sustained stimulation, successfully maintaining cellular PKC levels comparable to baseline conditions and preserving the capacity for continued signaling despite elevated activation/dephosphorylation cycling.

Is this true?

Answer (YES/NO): NO